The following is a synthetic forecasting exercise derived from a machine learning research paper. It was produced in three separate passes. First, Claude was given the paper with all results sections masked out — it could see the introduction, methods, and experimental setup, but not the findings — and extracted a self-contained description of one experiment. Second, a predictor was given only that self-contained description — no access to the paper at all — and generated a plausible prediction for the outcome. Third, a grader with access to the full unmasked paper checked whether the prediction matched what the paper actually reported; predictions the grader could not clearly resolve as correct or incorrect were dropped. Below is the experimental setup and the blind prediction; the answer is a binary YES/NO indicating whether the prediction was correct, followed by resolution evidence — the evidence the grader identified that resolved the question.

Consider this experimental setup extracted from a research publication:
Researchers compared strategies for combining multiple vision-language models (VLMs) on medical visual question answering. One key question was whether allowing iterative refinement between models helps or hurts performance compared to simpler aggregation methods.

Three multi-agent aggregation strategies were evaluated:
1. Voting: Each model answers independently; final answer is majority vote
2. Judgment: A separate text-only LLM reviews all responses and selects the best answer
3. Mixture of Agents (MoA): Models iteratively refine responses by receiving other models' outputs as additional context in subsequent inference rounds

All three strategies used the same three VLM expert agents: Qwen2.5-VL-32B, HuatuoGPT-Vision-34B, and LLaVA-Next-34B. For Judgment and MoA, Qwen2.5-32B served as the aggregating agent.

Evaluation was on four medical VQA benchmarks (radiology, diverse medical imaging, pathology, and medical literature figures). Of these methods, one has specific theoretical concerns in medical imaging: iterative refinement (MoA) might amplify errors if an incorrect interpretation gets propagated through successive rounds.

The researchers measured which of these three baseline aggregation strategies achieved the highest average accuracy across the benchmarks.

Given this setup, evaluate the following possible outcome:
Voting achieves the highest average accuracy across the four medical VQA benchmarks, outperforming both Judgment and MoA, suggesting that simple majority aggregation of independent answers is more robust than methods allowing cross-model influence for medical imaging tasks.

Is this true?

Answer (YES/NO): NO